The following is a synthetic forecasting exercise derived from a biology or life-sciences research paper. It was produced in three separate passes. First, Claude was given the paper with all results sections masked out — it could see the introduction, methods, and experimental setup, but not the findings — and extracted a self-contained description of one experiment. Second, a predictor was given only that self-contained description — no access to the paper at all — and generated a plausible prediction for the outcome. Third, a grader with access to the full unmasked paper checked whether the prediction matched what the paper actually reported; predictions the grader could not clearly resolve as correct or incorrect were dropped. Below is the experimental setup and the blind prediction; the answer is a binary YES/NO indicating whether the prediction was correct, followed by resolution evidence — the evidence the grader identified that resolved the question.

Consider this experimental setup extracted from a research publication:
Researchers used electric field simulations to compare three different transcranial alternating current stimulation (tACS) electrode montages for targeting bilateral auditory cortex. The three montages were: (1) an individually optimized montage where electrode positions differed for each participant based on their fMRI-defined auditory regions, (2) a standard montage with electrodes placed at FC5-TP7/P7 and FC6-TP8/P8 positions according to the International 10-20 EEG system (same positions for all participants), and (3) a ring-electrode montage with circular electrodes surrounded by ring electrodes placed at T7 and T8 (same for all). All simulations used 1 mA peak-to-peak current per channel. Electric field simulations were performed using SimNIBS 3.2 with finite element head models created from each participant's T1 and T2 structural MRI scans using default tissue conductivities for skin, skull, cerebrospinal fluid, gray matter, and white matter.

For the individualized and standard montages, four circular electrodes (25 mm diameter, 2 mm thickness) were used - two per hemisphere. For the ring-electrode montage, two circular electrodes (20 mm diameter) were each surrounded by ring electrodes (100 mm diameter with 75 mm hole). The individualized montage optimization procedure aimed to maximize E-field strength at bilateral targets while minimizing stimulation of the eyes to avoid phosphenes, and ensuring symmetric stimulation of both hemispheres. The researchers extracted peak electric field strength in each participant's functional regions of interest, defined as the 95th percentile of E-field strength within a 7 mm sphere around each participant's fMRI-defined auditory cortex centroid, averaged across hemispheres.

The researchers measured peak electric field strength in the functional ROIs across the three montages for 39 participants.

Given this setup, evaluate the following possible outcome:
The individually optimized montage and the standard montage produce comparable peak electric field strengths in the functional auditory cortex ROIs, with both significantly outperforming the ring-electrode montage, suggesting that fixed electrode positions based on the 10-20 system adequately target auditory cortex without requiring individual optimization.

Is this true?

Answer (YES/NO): NO